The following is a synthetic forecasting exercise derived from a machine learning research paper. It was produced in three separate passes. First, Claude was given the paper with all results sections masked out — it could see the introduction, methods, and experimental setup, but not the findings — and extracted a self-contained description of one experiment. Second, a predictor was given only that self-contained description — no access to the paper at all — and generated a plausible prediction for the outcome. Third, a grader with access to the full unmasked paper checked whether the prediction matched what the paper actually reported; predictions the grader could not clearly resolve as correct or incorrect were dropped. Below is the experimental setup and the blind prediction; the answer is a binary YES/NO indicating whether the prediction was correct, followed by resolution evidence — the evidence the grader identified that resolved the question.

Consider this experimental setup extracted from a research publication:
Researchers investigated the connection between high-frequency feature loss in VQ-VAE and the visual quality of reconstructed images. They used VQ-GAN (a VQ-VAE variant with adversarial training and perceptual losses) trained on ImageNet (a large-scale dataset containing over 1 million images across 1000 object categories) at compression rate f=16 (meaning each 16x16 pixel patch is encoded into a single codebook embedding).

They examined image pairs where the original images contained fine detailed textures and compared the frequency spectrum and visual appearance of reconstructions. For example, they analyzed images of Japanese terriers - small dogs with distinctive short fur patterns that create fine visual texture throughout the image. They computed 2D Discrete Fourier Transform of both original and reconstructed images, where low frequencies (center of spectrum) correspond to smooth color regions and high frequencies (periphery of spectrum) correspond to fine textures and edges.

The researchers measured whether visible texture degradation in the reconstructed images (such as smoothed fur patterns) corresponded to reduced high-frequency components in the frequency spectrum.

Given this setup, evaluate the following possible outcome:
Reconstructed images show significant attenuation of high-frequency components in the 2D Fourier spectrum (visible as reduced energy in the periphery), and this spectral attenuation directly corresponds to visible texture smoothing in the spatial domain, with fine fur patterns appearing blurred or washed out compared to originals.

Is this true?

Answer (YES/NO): YES